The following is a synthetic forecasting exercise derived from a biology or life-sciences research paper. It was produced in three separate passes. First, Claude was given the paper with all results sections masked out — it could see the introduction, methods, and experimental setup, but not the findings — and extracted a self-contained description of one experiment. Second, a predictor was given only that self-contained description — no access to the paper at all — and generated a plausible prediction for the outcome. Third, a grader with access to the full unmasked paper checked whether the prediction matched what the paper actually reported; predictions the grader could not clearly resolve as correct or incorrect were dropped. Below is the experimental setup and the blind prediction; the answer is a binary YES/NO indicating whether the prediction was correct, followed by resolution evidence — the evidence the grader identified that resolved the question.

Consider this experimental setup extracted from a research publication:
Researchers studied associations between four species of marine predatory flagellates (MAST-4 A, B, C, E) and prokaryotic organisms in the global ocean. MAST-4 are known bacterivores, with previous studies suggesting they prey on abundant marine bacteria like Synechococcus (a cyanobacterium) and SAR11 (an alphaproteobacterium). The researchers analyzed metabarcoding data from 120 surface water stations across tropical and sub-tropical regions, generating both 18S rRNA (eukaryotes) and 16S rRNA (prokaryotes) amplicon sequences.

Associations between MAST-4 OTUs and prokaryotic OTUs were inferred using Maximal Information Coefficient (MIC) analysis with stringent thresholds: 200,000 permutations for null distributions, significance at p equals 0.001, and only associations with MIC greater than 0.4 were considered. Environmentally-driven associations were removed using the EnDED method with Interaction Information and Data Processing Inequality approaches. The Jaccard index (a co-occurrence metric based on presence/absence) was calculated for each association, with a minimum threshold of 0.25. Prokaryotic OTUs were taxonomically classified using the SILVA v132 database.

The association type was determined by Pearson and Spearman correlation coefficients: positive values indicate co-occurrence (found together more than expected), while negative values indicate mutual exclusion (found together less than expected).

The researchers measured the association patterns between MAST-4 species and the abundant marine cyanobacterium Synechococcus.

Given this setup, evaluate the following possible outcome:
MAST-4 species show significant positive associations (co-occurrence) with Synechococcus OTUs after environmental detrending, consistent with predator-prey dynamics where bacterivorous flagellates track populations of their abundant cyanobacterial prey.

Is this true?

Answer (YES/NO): YES